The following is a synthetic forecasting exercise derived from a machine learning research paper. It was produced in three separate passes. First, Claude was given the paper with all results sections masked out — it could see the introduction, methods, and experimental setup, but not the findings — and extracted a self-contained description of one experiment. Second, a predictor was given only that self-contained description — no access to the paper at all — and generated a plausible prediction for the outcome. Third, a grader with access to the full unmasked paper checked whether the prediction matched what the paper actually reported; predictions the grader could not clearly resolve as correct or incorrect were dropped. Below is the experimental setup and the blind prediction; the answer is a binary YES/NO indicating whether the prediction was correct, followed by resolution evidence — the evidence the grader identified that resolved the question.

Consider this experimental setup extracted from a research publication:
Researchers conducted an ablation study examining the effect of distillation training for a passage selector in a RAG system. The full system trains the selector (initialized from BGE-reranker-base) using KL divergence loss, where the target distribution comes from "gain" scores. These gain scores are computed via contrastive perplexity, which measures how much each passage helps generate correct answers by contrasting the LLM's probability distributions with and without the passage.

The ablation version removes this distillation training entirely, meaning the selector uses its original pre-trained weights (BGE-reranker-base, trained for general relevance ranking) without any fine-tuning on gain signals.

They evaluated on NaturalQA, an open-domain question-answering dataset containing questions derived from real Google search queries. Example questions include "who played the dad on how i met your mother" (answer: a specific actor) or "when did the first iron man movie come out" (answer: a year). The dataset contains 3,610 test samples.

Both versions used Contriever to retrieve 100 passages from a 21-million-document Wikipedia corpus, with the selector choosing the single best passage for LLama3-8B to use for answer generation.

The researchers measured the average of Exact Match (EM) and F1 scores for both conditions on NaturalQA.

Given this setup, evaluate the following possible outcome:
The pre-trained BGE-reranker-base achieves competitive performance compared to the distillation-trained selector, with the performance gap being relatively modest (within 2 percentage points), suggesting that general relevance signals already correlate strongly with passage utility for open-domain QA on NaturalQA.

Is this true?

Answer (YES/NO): NO